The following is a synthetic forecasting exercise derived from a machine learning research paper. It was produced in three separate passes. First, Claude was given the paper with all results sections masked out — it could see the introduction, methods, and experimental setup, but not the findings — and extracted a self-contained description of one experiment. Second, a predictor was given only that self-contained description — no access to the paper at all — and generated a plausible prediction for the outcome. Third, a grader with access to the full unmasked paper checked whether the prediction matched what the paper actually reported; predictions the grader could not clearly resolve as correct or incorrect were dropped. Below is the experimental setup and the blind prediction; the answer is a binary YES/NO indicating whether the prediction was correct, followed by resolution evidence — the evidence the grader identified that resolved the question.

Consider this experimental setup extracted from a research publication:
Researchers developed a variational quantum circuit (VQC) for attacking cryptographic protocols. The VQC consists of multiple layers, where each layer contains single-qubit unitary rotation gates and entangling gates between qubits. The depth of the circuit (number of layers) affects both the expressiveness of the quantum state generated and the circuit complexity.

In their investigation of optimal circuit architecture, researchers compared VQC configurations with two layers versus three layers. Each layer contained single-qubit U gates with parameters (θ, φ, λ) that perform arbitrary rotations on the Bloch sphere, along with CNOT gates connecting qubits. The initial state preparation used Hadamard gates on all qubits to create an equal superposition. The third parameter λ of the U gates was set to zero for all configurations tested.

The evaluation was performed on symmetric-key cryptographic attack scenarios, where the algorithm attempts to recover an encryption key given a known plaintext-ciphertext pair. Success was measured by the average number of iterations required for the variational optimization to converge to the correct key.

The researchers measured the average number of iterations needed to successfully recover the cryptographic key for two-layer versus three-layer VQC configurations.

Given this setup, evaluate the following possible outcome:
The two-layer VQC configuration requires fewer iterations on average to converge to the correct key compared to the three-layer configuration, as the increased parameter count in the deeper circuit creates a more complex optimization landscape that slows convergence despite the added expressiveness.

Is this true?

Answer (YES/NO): NO